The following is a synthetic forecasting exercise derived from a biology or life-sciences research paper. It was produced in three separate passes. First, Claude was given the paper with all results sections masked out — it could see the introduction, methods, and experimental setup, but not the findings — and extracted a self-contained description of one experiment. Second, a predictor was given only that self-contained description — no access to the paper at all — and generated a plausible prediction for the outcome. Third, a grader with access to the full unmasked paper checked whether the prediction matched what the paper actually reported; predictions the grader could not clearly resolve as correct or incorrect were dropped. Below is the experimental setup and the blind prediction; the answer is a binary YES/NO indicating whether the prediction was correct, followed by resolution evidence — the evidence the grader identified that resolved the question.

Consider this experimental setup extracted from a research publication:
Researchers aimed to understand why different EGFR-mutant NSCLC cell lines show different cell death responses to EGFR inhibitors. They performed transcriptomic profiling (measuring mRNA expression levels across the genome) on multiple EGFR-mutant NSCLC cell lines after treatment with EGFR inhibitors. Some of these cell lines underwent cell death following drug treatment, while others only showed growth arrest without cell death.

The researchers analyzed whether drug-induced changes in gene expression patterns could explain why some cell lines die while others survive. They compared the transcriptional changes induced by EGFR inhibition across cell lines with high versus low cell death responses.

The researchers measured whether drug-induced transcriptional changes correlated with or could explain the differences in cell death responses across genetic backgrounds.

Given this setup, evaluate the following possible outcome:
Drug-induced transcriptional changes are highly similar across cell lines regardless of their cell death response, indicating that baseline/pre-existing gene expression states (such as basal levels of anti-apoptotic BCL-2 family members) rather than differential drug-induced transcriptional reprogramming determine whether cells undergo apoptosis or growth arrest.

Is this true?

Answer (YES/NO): NO